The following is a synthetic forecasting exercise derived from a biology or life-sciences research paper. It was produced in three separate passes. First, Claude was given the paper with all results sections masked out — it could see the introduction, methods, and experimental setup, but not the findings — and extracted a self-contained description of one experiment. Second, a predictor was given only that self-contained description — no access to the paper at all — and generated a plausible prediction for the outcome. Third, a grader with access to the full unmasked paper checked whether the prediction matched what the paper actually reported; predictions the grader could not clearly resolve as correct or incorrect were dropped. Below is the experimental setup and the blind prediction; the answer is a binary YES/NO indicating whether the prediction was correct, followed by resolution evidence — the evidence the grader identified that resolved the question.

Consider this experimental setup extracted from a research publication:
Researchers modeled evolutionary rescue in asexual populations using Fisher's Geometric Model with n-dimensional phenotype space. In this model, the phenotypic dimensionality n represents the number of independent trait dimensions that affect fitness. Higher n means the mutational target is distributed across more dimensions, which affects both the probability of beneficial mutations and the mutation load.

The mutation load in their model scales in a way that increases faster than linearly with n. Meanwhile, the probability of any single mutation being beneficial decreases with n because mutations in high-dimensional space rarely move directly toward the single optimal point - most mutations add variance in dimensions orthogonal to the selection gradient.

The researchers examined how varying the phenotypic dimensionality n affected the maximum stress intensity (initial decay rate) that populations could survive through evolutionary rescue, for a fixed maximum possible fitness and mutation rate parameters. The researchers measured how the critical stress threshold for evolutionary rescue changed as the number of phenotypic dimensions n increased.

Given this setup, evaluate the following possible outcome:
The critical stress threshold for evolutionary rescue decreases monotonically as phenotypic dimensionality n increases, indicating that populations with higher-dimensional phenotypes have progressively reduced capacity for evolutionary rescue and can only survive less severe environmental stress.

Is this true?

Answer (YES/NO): NO